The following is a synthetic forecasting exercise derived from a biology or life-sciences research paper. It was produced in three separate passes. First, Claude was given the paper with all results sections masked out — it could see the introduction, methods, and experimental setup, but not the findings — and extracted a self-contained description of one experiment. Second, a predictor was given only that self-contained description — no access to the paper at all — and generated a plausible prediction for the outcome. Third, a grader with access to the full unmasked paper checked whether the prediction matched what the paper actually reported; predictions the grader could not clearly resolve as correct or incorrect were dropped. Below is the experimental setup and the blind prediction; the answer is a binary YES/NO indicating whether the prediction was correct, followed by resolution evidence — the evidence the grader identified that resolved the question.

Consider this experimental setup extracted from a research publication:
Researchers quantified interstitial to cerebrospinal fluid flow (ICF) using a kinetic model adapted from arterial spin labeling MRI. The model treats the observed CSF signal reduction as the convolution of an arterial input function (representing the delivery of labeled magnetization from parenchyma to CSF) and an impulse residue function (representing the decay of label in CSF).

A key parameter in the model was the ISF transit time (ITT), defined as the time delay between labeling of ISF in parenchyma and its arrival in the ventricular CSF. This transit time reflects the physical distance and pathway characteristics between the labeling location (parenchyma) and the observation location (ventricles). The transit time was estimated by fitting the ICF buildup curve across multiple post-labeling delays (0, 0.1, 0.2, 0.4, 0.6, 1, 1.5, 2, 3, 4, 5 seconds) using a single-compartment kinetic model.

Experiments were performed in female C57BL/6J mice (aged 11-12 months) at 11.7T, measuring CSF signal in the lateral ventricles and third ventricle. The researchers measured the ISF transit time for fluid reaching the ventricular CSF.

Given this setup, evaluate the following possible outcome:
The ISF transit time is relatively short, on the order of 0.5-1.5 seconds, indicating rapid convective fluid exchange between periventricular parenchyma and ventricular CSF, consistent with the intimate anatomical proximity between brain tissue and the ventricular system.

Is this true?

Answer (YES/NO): NO